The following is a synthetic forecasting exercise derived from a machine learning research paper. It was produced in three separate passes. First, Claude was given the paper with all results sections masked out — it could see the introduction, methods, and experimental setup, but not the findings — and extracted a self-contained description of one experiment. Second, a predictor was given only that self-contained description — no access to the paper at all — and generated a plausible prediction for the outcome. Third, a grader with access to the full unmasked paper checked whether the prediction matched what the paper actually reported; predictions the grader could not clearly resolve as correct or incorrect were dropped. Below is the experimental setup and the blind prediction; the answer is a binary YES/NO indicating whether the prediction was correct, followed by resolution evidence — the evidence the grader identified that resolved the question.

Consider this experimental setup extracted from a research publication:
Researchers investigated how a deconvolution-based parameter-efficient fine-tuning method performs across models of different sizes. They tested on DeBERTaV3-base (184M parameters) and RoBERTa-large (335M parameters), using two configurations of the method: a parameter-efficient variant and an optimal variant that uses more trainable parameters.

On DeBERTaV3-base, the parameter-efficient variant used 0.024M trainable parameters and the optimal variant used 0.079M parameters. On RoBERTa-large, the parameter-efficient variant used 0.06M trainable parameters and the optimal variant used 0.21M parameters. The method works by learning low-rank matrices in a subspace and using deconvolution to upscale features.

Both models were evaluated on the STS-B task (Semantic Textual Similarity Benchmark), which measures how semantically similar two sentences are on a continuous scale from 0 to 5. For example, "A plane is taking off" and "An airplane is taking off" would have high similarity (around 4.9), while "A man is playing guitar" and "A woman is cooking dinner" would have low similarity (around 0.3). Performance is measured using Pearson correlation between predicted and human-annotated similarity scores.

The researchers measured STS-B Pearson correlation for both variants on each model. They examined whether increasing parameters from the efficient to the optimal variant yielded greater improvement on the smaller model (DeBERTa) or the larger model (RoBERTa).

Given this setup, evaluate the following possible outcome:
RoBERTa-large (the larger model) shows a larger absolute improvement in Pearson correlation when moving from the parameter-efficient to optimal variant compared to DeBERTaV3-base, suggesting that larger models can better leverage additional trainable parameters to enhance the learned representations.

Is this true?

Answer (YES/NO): NO